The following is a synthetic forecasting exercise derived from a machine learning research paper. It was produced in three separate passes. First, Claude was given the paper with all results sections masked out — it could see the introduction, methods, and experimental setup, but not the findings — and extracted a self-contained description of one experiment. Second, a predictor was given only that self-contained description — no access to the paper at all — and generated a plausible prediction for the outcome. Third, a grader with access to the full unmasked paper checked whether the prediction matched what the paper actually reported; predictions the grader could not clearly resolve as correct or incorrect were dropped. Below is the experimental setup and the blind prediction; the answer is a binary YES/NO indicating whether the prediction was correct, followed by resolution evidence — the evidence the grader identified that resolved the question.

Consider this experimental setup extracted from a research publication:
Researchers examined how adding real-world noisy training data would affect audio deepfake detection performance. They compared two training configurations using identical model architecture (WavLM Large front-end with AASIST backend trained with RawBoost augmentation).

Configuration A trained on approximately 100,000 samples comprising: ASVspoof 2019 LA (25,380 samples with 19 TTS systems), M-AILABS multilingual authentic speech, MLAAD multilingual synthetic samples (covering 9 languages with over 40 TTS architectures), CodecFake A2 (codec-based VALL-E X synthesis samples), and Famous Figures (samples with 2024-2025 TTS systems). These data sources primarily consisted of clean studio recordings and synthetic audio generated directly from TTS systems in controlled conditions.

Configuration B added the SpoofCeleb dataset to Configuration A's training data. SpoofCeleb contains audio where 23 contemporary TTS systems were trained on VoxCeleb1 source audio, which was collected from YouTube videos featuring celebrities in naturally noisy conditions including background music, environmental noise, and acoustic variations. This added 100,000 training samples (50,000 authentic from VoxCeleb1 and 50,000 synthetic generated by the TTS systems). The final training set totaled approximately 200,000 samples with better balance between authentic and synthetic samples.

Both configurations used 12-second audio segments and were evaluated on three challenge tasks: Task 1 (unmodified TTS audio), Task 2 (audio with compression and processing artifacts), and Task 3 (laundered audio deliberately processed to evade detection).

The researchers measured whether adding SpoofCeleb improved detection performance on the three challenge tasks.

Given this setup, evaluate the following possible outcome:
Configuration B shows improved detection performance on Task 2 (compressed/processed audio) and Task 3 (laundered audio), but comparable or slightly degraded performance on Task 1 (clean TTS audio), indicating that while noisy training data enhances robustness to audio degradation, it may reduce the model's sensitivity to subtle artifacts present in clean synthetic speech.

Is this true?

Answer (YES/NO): NO